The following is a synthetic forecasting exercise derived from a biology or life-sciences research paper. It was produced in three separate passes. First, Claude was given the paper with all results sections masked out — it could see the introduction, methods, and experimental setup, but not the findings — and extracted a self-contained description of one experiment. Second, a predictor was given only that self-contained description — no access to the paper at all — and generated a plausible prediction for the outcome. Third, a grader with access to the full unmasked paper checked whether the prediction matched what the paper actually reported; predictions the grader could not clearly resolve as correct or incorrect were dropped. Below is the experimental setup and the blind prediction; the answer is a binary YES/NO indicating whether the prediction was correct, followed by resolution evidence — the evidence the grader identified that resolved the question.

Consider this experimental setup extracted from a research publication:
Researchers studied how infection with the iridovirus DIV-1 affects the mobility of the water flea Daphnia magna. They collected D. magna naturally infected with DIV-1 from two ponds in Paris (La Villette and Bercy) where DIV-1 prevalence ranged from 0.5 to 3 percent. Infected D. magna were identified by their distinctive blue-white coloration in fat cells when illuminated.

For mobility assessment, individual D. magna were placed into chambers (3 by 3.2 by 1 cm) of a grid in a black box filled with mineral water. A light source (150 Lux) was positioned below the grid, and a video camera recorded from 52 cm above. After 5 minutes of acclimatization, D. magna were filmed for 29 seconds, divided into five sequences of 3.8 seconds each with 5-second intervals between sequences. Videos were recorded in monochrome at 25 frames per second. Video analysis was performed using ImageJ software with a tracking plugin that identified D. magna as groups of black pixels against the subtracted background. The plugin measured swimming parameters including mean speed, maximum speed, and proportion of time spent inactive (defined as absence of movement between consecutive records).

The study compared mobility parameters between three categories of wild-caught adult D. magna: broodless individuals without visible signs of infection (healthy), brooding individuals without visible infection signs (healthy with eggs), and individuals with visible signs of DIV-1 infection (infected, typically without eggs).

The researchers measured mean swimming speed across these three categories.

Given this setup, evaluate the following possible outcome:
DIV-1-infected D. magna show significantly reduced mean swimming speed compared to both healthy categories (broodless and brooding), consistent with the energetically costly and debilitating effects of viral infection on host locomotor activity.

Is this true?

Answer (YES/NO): NO